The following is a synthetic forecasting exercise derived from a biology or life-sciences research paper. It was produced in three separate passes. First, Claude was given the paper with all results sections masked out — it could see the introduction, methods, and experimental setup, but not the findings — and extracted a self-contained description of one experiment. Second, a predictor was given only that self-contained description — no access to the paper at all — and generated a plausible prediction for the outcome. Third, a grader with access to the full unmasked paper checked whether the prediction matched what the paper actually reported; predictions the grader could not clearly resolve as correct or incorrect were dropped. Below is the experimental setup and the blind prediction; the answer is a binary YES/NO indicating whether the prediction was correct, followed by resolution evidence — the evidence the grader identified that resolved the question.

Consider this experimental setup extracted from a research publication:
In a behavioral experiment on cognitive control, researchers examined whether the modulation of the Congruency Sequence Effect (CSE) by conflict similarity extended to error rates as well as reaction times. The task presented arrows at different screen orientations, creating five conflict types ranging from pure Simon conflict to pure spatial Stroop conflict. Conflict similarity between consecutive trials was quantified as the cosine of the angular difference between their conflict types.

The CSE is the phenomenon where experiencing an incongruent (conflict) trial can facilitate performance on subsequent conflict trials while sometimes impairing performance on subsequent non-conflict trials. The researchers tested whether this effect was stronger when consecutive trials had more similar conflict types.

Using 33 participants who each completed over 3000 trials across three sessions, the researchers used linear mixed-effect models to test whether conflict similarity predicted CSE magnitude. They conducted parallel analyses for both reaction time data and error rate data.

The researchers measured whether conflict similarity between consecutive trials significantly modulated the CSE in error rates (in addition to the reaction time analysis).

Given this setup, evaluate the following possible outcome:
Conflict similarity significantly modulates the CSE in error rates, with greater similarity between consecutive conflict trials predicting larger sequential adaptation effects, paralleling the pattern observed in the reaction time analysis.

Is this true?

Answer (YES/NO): YES